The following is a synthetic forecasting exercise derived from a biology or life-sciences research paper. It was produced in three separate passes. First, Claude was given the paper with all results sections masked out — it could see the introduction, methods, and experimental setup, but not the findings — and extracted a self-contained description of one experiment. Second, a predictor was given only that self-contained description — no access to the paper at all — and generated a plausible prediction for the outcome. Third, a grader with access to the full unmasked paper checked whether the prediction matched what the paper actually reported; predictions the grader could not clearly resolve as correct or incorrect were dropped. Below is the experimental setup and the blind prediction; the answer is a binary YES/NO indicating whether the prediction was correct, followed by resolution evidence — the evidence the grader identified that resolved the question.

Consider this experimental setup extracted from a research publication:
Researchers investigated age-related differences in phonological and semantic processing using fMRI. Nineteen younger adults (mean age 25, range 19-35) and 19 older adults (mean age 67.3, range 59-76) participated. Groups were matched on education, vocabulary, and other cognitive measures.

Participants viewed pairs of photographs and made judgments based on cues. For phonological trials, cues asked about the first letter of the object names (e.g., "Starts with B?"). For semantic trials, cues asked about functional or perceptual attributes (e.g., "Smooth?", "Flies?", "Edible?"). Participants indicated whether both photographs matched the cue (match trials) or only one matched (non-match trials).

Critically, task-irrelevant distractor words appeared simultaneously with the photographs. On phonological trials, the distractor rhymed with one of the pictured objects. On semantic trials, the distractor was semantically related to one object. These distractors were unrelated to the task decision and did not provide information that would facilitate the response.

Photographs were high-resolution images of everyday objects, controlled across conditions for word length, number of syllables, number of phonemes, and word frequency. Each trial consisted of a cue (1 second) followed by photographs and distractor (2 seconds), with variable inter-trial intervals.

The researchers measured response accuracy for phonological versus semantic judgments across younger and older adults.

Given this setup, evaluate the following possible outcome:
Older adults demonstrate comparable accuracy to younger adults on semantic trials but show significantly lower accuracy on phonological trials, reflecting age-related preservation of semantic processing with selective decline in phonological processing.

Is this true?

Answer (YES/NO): NO